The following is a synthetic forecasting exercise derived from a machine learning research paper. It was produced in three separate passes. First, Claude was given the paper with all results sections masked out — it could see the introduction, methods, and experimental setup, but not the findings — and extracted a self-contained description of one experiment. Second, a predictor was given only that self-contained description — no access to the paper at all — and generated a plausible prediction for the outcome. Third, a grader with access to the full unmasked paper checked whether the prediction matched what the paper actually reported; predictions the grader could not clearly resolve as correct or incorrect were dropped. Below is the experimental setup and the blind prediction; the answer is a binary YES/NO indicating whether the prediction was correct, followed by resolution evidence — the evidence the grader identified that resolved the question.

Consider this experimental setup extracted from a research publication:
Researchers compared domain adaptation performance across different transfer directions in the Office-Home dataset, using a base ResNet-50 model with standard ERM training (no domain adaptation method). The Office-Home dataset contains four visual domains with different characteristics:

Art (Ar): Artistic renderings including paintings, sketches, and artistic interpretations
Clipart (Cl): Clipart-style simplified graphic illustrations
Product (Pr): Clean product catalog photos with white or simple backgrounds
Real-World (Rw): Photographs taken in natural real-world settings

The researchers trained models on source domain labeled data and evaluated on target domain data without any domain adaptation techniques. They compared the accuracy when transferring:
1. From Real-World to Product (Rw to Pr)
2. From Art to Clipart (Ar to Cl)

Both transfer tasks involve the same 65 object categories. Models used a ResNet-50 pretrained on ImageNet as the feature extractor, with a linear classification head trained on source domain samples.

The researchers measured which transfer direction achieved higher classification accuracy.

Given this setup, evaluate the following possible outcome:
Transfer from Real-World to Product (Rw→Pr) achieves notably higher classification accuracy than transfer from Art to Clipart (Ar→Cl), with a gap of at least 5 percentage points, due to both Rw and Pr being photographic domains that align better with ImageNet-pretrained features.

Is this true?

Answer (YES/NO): YES